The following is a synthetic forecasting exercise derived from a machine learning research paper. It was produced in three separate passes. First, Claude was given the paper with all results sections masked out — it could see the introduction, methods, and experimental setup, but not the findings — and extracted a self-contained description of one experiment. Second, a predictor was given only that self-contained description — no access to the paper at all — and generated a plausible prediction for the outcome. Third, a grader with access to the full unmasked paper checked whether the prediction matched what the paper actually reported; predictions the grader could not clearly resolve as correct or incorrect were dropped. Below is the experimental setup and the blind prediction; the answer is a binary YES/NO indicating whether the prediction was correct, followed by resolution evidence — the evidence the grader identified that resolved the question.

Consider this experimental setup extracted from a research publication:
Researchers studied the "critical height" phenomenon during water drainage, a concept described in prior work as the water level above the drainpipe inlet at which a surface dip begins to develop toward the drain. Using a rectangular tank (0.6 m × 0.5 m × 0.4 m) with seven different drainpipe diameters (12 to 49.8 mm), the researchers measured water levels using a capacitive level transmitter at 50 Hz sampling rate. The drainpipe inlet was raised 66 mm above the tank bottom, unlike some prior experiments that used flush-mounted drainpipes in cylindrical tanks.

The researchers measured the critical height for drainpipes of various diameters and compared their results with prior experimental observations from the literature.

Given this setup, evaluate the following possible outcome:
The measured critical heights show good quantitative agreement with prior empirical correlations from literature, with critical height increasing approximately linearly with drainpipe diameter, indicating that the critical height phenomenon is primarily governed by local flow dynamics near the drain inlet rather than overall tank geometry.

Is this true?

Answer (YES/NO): NO